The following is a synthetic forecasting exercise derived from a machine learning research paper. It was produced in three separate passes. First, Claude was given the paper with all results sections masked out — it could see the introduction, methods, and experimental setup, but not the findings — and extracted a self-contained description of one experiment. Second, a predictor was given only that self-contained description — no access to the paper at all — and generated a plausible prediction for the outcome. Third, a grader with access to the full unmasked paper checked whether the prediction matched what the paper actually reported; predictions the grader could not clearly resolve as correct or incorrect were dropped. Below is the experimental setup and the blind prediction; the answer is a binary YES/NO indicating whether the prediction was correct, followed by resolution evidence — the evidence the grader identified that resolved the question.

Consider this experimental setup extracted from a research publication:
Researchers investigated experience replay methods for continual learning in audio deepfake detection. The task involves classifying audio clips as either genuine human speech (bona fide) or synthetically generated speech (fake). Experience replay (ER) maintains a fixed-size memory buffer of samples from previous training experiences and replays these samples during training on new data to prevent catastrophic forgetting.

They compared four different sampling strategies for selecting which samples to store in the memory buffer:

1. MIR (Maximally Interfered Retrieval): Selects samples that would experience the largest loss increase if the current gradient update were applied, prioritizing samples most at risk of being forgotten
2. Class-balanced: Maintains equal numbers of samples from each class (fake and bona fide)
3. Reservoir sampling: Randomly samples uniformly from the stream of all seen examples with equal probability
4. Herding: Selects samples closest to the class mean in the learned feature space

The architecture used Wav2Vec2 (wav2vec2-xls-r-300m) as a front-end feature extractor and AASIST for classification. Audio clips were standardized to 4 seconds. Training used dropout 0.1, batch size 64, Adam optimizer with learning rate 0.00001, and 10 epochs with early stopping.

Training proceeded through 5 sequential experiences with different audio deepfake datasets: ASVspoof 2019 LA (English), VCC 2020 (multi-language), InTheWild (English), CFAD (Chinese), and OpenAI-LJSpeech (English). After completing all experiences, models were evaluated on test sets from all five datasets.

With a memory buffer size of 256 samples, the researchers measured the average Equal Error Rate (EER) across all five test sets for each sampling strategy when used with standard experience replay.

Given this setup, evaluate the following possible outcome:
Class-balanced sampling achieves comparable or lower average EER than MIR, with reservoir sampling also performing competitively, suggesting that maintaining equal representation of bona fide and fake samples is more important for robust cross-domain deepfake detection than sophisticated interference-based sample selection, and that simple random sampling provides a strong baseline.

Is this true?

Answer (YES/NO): YES